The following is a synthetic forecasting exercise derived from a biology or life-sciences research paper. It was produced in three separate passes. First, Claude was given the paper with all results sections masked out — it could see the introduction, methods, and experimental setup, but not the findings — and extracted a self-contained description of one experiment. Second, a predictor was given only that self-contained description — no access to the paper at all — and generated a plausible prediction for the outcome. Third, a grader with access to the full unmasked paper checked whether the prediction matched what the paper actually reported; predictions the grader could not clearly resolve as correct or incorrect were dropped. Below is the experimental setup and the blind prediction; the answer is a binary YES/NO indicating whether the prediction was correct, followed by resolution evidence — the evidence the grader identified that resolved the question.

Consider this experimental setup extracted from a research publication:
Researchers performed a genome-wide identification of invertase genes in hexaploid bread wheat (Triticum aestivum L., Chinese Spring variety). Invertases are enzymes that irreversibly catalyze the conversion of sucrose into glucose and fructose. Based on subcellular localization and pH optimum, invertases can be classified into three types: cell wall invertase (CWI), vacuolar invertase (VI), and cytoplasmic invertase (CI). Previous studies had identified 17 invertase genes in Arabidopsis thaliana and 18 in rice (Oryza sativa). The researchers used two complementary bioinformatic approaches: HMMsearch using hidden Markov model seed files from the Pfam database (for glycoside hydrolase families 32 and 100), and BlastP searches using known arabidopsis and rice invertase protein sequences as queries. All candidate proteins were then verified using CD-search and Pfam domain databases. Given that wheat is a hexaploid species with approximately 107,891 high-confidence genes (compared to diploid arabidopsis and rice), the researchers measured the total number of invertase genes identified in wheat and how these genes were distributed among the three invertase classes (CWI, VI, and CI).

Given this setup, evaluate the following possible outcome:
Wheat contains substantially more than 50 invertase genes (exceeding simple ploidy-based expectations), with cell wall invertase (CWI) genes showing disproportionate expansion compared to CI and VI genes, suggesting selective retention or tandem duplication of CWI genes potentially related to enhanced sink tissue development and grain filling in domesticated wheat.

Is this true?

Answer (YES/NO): YES